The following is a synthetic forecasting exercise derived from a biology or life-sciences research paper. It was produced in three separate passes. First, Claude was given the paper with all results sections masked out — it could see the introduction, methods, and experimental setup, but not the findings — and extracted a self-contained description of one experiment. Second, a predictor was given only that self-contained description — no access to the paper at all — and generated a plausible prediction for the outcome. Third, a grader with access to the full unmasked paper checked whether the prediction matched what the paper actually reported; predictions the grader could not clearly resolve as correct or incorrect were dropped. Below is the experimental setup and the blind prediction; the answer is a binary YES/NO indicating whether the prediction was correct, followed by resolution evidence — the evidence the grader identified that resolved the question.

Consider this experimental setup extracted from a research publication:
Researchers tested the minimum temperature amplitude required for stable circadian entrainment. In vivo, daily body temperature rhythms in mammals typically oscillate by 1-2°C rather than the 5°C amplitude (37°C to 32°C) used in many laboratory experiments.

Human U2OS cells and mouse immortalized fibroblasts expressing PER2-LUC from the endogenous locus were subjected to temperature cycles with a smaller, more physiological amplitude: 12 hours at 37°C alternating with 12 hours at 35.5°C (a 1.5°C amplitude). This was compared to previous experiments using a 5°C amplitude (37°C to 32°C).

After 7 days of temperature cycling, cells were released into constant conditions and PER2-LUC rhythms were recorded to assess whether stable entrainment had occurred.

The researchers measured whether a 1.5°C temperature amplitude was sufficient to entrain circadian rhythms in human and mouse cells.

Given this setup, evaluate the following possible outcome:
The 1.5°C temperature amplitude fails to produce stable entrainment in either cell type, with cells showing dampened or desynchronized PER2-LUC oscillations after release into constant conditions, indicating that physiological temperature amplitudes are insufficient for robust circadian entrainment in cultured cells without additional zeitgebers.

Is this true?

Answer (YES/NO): NO